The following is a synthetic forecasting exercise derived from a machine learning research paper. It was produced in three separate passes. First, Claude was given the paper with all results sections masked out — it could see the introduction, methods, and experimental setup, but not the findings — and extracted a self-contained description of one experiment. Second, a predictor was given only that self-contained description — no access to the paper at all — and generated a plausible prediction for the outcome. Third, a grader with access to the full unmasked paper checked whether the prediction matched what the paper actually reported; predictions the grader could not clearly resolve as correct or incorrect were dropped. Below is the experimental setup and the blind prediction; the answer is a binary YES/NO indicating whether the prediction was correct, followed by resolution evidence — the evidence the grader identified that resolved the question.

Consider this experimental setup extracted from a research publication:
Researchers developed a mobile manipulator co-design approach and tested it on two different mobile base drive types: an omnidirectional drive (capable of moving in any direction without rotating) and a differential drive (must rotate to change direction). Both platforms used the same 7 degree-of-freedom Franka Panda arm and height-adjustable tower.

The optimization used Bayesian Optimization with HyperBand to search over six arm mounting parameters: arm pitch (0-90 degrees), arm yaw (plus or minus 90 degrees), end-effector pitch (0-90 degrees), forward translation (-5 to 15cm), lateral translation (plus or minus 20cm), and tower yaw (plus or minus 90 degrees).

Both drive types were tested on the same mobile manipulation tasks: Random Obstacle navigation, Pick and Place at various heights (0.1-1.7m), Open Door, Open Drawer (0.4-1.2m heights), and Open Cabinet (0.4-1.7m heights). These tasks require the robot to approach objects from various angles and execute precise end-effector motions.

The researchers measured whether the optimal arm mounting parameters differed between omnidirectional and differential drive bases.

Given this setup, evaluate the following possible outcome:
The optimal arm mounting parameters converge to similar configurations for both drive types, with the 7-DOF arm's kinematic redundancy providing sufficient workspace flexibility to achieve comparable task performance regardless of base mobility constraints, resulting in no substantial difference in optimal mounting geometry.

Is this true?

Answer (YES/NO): NO